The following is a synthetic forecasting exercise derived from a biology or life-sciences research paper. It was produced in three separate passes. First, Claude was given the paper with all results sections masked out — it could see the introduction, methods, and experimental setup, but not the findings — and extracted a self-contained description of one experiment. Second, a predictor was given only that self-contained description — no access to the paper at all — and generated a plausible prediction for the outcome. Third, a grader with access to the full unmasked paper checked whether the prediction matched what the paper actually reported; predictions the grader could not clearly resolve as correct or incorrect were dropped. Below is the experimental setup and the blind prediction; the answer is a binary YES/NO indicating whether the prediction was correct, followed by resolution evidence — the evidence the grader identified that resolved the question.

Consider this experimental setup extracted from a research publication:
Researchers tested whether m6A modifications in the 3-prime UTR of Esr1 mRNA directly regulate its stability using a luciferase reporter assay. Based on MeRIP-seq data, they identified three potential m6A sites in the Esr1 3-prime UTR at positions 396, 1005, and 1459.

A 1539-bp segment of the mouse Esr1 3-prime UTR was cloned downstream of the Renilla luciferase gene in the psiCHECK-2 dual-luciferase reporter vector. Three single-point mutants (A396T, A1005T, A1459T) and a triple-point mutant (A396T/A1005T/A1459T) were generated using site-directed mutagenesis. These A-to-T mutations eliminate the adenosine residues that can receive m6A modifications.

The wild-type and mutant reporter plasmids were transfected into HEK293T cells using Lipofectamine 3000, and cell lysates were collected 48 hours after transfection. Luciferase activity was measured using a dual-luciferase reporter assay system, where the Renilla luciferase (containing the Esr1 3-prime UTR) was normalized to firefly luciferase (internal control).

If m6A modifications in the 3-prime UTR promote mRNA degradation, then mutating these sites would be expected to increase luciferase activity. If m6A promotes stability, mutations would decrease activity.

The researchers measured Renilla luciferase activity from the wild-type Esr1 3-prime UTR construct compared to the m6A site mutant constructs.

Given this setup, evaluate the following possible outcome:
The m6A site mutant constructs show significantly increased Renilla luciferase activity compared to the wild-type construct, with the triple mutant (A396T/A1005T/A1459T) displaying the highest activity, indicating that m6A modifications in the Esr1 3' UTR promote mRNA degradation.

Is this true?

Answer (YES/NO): YES